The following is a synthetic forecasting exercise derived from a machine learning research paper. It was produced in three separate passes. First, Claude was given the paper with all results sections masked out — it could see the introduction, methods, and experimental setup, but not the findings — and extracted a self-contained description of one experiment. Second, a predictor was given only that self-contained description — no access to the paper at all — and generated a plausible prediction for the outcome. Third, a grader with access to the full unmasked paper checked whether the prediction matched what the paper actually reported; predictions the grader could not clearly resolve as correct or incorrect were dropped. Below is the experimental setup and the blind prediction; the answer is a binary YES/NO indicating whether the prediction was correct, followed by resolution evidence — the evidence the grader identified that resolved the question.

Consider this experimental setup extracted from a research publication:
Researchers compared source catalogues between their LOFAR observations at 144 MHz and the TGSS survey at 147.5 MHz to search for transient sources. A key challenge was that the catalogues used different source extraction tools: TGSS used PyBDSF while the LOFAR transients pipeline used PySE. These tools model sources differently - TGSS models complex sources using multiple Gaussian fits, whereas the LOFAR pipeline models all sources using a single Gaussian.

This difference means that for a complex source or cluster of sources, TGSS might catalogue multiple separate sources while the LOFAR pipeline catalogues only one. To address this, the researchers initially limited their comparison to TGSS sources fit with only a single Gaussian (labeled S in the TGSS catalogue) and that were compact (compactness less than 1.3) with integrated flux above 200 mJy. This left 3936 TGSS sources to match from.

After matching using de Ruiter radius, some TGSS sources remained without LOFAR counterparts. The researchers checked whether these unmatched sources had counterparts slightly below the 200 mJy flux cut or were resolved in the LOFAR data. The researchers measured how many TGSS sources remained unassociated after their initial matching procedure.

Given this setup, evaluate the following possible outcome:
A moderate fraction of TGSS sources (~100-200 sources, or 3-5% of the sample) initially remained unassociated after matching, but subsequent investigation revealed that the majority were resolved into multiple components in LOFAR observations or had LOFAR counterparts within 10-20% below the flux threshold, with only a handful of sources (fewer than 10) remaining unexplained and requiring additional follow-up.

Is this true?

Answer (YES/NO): NO